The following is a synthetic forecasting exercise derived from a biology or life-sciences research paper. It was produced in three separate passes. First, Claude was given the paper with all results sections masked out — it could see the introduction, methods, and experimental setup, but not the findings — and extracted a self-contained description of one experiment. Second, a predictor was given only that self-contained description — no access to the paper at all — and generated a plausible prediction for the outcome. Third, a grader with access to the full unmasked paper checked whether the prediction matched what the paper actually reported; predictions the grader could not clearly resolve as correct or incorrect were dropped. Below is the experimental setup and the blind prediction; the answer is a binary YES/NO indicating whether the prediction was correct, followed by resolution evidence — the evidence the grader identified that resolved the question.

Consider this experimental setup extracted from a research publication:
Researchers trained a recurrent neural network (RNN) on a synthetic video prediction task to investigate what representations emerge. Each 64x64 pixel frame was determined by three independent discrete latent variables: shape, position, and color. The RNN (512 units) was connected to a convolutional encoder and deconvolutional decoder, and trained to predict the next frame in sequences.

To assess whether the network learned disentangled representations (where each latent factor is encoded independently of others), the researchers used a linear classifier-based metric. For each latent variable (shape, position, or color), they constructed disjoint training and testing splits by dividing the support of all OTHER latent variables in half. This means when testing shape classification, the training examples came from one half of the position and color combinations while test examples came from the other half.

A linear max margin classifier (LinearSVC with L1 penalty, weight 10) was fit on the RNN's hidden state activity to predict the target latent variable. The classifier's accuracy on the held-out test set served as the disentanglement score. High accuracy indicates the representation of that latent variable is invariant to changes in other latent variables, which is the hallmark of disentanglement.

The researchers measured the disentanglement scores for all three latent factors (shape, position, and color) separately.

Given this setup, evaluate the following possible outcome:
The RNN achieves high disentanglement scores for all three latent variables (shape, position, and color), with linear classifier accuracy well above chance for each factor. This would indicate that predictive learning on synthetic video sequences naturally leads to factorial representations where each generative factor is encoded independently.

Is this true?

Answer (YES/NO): YES